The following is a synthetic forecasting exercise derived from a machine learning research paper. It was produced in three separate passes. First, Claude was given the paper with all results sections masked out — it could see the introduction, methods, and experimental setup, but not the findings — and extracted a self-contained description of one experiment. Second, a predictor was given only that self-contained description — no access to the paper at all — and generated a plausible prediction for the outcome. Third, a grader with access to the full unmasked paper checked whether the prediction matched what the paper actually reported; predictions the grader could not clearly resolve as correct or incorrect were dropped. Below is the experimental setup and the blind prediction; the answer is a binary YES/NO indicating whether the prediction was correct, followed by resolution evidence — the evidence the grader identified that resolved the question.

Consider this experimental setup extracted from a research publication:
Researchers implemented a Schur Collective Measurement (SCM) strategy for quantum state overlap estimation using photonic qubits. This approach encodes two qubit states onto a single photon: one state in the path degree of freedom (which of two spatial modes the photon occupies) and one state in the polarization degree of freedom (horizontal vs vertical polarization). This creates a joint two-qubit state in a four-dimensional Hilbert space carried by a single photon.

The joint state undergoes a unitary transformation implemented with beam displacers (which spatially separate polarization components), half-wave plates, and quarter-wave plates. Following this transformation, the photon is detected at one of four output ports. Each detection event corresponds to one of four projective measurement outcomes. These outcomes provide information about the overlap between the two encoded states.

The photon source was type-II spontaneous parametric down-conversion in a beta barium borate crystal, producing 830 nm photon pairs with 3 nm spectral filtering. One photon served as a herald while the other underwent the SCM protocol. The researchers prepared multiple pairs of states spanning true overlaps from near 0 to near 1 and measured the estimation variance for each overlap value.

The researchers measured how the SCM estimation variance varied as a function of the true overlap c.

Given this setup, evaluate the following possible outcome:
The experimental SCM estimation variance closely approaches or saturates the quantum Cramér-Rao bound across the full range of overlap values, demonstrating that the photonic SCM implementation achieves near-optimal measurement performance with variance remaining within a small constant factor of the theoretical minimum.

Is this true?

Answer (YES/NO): NO